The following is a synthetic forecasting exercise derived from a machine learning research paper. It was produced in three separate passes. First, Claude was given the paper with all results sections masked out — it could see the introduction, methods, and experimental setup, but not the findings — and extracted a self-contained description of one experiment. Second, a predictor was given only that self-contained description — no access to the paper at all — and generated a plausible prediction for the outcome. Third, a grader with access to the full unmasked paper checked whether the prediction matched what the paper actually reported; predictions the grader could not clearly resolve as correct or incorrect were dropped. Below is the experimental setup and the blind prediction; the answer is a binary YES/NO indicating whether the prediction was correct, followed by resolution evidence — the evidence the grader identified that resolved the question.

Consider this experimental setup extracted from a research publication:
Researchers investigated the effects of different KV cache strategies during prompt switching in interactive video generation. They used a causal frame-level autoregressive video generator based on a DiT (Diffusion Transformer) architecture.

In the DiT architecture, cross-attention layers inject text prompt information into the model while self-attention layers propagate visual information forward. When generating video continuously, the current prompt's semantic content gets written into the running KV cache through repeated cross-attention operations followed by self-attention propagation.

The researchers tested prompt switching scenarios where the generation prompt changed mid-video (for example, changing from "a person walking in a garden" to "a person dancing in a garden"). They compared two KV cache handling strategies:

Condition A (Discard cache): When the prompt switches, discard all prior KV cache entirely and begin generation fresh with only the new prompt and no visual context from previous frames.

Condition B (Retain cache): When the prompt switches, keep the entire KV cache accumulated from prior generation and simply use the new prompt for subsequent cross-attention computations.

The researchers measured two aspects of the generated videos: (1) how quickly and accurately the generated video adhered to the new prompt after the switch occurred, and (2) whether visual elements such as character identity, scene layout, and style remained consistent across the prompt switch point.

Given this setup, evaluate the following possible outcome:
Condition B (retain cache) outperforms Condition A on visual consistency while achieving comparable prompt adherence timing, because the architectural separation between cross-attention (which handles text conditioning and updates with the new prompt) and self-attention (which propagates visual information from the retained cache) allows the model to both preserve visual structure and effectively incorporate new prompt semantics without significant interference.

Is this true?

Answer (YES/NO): NO